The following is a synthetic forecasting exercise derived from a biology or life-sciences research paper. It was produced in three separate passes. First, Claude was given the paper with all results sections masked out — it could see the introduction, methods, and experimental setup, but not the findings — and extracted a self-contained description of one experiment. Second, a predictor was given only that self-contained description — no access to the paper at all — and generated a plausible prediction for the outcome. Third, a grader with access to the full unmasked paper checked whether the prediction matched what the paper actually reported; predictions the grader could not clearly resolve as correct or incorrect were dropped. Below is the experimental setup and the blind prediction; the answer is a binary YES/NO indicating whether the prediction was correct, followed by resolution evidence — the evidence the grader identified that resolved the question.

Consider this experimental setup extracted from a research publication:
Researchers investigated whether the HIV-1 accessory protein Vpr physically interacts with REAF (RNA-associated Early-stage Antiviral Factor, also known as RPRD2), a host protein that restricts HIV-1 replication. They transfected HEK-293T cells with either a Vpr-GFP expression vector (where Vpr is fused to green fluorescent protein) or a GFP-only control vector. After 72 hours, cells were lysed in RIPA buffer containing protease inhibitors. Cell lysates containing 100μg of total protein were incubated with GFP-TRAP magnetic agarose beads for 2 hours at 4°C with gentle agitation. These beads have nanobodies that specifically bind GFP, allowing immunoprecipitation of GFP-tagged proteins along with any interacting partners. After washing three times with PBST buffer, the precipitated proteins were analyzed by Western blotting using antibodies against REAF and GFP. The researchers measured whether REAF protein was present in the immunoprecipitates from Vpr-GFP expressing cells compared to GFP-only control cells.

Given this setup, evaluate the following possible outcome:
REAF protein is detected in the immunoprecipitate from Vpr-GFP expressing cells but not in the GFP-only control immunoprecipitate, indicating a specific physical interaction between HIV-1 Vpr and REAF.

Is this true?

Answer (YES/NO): YES